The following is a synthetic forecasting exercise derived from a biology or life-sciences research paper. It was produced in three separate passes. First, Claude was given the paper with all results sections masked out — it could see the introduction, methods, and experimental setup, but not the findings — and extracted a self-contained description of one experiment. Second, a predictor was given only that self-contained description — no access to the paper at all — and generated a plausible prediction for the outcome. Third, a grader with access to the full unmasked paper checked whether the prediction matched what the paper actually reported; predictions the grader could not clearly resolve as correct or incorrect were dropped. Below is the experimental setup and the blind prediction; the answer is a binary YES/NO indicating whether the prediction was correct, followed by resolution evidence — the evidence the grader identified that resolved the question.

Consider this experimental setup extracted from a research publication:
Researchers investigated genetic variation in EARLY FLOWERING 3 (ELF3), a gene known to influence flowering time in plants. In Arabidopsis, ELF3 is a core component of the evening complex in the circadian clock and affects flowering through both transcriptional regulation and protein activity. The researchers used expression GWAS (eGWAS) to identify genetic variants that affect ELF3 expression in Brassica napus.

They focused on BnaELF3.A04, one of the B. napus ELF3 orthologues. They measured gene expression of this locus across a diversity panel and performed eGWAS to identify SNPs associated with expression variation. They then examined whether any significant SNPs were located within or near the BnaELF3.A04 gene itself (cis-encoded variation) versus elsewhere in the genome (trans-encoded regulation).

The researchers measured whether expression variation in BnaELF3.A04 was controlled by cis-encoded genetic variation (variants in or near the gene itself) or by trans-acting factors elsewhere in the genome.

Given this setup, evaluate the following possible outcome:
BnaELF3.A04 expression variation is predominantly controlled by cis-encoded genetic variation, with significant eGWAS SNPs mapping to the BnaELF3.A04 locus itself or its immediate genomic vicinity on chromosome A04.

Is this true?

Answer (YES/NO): YES